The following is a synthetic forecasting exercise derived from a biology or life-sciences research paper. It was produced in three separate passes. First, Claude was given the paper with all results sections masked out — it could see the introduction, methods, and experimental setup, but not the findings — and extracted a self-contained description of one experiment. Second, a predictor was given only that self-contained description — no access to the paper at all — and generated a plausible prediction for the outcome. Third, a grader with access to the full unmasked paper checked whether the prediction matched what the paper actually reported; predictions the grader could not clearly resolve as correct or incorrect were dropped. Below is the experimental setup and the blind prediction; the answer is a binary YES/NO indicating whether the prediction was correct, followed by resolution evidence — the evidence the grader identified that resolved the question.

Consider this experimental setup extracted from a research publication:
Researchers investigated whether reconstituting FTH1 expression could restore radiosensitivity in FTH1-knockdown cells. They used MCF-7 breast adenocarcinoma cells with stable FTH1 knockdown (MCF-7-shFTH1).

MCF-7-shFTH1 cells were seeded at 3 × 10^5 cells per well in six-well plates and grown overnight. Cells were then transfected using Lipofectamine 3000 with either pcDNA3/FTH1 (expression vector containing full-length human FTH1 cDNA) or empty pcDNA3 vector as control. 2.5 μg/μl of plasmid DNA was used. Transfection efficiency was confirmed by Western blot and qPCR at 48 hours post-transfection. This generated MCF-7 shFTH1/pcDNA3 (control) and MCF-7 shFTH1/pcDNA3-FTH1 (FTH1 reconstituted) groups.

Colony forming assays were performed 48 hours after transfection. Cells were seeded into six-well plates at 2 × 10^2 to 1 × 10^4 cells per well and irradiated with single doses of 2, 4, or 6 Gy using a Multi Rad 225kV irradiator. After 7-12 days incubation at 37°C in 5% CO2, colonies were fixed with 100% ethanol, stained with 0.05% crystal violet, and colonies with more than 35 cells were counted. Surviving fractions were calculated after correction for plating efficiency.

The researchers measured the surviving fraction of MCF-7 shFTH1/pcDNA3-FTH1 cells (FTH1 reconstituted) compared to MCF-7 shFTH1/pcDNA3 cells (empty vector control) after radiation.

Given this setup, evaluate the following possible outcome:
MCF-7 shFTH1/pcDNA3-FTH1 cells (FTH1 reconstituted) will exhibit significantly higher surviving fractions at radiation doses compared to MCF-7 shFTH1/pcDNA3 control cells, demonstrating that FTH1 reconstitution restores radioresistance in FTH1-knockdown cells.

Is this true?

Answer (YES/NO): YES